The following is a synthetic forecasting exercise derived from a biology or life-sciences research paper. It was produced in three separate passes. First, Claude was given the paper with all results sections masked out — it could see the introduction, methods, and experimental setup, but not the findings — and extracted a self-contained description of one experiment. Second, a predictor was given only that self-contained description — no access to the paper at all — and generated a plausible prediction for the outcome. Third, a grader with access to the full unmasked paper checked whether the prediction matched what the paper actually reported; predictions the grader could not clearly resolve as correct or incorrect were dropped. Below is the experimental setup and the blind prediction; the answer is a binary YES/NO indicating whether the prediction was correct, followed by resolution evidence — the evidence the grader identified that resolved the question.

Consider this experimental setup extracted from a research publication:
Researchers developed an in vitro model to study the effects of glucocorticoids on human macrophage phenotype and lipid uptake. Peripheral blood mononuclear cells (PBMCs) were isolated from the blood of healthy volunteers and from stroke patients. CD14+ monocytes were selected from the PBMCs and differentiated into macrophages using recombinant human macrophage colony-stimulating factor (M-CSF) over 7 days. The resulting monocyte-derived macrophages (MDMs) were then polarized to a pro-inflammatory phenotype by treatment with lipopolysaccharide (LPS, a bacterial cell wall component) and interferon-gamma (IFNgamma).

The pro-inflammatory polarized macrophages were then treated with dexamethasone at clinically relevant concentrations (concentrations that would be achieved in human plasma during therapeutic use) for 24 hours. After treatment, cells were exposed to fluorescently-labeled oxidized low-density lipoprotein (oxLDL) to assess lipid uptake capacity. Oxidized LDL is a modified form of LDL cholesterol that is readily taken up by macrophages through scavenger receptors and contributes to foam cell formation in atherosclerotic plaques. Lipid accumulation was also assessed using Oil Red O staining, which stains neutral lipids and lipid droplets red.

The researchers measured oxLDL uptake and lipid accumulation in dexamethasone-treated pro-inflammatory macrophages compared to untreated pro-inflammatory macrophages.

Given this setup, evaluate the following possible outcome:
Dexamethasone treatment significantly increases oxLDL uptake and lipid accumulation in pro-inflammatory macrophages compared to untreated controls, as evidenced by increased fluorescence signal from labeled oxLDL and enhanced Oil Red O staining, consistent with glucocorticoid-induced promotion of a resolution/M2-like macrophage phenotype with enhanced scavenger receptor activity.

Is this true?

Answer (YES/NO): NO